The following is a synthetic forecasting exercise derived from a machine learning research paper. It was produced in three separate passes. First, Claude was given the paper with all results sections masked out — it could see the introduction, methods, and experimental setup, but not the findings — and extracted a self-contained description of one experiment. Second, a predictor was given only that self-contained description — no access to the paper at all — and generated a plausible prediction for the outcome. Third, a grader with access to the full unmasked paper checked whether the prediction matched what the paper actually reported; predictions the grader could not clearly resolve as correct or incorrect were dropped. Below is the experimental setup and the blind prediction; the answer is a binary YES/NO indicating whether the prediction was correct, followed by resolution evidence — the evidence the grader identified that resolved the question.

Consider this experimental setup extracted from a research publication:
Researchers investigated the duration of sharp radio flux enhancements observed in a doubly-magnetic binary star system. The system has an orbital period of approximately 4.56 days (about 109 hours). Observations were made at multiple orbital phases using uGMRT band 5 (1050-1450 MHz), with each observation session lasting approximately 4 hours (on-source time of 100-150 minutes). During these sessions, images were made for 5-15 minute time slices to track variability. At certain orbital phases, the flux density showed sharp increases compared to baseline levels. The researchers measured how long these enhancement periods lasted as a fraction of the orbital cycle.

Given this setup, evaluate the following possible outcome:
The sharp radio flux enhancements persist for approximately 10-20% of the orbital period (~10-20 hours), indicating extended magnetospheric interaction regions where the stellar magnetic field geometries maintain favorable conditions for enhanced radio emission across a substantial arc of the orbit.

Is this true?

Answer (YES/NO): NO